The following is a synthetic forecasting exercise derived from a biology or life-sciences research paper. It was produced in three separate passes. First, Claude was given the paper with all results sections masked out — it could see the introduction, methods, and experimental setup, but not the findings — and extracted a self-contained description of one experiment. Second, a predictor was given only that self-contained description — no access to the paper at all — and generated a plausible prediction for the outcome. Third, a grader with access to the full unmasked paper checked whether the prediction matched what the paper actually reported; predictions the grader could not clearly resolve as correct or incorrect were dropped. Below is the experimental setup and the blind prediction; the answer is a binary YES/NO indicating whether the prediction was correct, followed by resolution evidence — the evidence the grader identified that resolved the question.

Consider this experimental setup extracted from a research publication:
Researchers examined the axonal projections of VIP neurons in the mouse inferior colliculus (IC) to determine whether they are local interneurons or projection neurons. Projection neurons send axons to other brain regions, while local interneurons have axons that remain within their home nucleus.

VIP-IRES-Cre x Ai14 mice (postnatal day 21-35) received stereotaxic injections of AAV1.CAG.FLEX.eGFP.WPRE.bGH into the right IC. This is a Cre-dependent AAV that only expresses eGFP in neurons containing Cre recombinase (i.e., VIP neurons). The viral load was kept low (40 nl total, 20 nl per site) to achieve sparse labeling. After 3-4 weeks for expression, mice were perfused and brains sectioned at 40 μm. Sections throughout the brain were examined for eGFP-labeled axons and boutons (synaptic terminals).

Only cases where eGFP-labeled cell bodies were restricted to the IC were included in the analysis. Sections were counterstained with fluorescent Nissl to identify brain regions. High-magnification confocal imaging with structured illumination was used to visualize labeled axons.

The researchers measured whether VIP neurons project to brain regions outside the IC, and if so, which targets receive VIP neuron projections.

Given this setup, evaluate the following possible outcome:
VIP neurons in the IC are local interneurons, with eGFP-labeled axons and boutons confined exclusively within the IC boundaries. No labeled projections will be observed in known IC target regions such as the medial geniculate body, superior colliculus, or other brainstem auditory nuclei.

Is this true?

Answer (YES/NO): NO